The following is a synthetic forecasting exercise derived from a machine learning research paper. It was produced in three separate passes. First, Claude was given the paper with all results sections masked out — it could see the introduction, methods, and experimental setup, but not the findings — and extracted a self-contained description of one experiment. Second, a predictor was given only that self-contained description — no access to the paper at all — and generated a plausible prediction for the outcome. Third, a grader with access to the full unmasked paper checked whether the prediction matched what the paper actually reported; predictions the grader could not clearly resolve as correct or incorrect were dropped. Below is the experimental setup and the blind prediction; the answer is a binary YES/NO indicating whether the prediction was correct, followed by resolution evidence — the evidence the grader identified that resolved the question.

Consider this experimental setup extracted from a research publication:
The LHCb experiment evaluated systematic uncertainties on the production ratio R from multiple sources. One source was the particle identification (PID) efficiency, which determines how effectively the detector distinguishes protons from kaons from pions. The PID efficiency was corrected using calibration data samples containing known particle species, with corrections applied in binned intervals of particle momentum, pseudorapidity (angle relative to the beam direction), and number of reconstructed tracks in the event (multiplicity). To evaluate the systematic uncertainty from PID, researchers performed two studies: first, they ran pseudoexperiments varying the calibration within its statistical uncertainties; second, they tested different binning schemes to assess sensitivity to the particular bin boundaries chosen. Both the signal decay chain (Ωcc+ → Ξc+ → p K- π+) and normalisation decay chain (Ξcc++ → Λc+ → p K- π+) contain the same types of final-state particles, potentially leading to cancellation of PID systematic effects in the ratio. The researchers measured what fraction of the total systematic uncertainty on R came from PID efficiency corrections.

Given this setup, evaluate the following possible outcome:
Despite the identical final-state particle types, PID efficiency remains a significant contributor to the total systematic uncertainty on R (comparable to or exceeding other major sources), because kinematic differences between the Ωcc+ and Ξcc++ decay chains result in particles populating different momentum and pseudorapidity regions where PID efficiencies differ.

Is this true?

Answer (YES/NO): NO